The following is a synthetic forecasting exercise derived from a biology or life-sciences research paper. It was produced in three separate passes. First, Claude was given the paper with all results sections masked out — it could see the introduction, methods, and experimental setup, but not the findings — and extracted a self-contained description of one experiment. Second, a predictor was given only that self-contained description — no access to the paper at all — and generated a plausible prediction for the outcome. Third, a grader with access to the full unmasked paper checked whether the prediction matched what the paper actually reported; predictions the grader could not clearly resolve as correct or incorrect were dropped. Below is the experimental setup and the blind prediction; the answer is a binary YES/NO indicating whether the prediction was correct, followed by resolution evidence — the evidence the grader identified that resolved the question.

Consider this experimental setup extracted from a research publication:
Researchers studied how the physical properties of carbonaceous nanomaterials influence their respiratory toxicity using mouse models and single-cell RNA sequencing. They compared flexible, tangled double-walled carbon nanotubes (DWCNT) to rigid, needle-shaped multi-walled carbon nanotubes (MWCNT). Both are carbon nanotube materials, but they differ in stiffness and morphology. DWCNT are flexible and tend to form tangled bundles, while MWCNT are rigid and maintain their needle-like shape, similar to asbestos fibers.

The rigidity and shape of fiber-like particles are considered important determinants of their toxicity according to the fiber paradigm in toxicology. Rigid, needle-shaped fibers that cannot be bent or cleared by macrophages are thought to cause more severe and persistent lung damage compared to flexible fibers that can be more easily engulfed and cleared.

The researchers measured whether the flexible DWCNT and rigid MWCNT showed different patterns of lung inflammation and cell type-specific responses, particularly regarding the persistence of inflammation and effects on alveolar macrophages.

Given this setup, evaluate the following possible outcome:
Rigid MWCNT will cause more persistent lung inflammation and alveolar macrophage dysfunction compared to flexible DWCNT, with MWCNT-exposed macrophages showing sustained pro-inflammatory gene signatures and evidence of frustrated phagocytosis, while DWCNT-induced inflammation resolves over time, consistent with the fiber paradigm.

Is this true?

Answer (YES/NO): NO